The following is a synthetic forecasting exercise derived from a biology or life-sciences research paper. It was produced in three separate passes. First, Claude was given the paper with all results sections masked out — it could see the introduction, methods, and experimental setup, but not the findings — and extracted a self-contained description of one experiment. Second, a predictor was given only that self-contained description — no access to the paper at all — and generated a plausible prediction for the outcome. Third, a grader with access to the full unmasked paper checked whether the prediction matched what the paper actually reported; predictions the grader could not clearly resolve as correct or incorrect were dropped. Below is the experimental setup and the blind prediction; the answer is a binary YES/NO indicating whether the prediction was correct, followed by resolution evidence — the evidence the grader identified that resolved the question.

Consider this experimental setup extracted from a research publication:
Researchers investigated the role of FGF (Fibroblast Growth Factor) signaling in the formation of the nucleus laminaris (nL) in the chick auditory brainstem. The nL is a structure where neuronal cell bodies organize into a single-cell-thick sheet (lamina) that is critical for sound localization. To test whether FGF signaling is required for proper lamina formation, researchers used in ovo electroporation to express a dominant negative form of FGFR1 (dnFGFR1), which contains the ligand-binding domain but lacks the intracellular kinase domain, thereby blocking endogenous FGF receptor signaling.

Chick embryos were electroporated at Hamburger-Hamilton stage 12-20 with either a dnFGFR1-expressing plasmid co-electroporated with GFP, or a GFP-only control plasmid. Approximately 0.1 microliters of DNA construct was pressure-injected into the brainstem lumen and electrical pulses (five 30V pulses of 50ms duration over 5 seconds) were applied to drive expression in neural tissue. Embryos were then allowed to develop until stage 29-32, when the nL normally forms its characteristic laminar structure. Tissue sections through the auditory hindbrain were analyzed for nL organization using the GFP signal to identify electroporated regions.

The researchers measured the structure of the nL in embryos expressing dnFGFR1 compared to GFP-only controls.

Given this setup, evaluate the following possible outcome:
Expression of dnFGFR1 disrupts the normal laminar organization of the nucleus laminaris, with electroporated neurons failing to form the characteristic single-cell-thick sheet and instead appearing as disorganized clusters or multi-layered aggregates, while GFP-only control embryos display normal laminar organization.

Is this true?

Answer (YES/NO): YES